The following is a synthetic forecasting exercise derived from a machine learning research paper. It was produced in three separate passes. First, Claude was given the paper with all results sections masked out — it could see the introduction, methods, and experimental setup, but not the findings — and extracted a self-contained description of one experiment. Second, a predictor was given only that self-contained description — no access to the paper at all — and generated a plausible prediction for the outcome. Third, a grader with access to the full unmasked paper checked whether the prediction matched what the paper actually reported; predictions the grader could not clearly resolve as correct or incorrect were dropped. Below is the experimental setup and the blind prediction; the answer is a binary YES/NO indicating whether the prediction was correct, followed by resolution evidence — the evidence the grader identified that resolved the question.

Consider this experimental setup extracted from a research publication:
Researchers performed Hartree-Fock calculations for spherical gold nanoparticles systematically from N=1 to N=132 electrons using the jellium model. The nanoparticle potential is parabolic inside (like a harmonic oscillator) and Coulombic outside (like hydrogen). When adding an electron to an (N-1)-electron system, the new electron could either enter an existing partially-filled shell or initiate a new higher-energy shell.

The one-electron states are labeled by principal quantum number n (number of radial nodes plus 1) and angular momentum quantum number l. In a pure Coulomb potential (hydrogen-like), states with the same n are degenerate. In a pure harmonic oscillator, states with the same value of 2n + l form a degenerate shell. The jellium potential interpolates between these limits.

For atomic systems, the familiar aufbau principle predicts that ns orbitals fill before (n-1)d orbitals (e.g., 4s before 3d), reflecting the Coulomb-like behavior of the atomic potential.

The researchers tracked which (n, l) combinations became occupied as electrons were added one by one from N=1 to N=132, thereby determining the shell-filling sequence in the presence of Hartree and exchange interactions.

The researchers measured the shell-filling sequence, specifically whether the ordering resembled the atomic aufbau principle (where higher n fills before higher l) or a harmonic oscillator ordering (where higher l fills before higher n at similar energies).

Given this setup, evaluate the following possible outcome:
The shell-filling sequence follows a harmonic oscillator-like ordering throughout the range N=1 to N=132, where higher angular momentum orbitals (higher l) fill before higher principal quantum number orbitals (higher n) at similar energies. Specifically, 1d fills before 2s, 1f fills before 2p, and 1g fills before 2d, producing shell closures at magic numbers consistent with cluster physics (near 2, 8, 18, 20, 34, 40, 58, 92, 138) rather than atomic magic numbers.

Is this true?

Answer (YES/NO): NO